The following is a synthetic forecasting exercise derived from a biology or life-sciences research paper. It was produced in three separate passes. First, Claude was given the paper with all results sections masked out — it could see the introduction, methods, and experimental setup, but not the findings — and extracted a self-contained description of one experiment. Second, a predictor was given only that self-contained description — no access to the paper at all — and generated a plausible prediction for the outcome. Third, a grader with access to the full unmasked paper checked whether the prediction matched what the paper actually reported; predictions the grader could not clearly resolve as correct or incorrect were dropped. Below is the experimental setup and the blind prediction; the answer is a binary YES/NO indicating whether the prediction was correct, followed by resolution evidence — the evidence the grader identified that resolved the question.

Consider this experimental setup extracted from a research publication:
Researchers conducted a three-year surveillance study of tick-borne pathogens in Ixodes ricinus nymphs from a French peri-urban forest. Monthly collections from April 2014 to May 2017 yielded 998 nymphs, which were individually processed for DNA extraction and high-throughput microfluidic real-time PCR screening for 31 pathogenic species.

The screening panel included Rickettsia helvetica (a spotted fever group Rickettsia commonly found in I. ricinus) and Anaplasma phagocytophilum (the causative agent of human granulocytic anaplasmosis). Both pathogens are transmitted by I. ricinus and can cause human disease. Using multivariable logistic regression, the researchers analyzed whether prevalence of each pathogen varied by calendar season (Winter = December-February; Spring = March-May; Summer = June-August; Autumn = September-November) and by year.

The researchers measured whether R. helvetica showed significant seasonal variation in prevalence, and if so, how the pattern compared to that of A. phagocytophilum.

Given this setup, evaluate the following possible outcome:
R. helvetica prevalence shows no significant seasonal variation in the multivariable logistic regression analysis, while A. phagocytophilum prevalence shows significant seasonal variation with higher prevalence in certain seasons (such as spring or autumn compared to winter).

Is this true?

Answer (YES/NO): NO